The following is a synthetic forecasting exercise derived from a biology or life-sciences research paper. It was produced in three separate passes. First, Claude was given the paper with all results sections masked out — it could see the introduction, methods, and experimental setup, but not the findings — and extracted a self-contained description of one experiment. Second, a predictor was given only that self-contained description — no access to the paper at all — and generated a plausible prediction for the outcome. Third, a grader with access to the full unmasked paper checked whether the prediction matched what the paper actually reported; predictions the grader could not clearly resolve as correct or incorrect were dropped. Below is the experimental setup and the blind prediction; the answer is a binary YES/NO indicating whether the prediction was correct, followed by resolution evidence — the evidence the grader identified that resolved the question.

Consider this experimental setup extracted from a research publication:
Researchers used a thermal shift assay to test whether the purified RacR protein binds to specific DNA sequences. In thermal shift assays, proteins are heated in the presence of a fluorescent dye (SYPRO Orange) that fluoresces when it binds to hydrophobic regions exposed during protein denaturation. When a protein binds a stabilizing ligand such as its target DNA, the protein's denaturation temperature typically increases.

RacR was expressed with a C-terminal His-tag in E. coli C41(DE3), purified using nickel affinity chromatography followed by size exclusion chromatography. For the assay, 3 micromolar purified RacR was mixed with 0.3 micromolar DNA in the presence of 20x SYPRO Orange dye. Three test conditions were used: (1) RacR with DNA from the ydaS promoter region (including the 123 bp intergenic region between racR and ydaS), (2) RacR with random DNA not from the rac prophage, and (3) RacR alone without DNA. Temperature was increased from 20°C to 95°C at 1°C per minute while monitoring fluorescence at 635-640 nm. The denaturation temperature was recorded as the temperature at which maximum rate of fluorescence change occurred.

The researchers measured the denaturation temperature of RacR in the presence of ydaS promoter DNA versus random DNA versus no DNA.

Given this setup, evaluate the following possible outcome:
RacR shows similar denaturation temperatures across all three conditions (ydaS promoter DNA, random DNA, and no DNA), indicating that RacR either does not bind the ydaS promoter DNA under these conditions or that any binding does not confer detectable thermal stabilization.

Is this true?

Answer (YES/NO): NO